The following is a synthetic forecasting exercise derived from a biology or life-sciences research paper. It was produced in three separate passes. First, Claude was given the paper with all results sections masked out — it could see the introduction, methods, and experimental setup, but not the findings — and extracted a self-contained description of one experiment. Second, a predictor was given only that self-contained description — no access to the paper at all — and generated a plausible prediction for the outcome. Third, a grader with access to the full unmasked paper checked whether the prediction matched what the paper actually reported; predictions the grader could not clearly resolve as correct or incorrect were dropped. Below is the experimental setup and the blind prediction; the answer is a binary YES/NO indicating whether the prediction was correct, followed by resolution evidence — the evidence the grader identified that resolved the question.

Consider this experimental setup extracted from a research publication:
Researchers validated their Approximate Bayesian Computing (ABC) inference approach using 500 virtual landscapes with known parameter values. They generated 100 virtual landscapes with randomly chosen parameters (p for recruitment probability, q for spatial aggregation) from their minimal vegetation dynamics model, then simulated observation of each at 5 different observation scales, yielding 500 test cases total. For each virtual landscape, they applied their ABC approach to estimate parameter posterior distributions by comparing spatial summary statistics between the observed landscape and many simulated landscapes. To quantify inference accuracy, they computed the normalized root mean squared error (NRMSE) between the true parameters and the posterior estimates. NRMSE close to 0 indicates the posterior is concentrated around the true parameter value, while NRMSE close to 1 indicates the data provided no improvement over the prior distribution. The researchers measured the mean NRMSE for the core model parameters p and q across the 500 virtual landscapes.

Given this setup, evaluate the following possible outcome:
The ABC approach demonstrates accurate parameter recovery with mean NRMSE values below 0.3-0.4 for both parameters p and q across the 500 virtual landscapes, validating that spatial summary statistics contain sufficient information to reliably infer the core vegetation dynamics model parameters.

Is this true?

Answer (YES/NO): YES